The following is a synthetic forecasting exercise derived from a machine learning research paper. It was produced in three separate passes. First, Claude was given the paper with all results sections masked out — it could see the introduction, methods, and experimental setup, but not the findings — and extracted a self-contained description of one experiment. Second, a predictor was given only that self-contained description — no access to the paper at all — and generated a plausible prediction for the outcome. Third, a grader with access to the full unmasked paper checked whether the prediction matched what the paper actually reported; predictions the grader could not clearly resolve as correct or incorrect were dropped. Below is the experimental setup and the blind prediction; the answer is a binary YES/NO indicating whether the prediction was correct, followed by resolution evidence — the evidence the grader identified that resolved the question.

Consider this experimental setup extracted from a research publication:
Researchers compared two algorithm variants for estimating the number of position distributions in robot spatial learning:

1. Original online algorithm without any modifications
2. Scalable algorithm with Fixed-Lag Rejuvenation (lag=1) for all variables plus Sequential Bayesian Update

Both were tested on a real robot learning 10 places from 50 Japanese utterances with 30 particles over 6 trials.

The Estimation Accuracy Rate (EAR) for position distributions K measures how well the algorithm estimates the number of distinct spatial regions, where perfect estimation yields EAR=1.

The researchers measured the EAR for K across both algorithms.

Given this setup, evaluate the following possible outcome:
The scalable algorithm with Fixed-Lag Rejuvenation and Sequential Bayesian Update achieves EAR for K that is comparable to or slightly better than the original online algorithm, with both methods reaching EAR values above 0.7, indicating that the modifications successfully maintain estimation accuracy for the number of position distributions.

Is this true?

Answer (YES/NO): YES